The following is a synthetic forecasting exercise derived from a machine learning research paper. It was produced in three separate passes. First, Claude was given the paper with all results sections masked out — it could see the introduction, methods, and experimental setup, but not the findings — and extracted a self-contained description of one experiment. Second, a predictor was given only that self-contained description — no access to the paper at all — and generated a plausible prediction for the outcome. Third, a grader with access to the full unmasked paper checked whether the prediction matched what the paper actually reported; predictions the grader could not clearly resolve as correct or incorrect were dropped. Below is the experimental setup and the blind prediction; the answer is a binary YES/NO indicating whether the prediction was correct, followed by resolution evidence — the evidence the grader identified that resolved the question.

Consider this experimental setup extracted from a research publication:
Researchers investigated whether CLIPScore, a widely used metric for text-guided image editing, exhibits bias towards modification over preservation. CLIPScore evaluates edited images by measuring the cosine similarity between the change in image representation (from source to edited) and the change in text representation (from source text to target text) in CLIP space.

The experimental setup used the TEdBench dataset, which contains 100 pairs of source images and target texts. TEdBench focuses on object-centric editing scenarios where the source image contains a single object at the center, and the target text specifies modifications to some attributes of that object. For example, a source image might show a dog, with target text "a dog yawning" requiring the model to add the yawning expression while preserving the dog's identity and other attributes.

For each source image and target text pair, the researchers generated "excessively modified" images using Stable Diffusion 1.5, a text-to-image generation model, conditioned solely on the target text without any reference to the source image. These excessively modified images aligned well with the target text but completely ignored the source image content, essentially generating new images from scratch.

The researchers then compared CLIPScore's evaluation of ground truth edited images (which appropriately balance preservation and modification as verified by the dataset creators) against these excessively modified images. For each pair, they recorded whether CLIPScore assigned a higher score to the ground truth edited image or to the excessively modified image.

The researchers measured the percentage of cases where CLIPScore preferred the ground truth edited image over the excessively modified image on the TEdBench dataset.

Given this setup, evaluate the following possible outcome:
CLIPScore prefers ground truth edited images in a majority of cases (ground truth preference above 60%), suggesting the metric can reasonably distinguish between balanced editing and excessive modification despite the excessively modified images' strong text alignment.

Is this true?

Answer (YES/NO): NO